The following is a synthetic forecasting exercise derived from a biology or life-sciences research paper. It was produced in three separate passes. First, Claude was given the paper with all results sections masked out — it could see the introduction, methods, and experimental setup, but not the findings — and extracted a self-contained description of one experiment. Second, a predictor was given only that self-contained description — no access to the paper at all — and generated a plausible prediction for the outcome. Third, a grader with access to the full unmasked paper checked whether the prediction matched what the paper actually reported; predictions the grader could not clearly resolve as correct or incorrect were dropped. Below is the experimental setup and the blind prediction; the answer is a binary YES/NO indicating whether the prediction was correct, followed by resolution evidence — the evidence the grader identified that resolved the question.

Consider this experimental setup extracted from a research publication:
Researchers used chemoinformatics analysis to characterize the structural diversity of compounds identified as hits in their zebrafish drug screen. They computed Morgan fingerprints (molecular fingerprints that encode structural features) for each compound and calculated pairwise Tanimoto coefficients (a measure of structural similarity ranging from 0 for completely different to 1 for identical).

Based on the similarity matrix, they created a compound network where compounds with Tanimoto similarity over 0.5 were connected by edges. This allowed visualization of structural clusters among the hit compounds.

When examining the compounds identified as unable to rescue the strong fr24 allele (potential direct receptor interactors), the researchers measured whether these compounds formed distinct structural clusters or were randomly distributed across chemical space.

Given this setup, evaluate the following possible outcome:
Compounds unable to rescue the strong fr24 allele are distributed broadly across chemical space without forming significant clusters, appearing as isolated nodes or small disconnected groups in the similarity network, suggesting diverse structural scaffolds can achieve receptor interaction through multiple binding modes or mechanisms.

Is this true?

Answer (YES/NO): NO